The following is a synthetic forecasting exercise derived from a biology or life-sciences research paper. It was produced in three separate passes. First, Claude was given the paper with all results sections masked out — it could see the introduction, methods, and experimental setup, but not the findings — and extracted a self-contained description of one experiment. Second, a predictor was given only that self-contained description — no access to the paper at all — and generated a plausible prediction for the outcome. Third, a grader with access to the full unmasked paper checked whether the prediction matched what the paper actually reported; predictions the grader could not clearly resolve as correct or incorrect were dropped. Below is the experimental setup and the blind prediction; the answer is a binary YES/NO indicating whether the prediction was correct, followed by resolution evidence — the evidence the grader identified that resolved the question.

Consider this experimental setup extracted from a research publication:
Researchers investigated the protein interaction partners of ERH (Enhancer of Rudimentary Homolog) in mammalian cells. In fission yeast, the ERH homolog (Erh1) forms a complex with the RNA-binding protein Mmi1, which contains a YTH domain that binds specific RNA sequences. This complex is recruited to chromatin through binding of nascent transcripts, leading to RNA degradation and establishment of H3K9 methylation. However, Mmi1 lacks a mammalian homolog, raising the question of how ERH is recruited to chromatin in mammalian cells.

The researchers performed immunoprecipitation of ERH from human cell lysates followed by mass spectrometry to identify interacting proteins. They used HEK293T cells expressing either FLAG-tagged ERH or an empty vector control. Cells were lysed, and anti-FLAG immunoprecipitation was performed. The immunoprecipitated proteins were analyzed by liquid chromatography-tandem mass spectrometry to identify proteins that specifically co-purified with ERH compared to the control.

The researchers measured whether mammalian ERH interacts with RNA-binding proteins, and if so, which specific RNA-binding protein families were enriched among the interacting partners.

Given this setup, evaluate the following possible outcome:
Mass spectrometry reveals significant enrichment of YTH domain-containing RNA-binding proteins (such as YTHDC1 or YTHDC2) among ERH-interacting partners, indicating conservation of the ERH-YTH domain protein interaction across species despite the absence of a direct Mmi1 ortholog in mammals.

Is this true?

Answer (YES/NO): YES